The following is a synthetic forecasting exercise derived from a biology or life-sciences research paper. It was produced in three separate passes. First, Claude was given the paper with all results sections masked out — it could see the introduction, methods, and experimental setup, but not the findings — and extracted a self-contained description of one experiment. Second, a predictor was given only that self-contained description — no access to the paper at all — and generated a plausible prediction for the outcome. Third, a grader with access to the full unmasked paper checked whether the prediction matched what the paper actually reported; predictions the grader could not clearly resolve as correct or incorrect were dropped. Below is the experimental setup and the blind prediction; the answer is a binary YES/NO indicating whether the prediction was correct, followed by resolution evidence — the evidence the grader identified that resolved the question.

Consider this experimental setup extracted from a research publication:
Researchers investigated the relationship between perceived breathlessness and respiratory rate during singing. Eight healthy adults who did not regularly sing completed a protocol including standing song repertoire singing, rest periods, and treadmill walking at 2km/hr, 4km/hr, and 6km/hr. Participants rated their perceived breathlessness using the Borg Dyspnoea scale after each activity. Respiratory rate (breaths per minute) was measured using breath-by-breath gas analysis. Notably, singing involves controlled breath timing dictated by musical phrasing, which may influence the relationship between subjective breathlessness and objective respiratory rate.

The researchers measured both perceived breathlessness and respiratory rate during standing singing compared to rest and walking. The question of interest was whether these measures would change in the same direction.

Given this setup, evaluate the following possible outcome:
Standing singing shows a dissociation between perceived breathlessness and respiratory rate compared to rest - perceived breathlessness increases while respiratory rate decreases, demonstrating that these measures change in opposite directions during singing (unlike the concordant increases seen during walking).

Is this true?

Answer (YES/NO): YES